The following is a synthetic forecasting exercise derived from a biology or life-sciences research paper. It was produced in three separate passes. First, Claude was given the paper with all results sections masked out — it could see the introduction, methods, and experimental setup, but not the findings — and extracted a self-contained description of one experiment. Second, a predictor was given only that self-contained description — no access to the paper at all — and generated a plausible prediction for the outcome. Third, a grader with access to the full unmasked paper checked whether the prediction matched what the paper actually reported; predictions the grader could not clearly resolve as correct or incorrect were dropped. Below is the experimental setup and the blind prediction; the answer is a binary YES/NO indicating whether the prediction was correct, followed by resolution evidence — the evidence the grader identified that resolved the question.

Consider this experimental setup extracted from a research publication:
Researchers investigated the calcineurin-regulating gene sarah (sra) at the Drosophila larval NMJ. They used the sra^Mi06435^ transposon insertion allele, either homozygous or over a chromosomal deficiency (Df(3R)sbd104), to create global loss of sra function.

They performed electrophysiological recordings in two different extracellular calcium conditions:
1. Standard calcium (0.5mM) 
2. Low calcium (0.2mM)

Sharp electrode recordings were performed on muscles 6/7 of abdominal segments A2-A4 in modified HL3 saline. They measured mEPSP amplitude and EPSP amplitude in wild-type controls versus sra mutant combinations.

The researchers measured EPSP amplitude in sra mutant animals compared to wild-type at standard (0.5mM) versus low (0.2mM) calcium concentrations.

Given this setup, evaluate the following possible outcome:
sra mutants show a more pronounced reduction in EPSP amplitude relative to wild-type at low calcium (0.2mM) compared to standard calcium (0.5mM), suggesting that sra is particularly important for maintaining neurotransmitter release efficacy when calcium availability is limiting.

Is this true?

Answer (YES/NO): YES